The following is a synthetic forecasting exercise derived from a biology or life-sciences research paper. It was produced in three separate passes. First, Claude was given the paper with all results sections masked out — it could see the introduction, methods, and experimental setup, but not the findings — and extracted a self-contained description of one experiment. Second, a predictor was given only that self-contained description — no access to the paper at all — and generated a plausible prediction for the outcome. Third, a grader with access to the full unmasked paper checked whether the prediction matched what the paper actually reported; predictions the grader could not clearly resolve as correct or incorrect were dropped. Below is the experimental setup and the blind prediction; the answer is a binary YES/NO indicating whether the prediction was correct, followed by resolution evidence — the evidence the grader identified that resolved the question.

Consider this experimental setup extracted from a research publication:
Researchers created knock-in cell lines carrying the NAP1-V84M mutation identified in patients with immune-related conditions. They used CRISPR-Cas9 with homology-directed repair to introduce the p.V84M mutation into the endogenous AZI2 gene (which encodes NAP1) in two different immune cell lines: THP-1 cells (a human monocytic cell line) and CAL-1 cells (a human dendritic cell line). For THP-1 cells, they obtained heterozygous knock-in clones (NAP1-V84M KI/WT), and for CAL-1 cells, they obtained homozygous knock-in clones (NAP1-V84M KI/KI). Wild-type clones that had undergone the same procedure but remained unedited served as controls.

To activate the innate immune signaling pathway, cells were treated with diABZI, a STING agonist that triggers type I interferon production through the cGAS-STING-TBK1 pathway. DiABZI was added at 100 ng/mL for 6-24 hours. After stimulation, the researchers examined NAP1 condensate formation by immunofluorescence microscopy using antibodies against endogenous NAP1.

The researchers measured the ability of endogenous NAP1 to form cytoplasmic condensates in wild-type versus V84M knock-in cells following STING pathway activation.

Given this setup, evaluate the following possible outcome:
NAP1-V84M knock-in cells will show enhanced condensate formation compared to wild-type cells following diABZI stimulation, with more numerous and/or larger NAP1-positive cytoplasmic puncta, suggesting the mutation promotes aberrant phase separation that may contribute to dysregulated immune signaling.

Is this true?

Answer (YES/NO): NO